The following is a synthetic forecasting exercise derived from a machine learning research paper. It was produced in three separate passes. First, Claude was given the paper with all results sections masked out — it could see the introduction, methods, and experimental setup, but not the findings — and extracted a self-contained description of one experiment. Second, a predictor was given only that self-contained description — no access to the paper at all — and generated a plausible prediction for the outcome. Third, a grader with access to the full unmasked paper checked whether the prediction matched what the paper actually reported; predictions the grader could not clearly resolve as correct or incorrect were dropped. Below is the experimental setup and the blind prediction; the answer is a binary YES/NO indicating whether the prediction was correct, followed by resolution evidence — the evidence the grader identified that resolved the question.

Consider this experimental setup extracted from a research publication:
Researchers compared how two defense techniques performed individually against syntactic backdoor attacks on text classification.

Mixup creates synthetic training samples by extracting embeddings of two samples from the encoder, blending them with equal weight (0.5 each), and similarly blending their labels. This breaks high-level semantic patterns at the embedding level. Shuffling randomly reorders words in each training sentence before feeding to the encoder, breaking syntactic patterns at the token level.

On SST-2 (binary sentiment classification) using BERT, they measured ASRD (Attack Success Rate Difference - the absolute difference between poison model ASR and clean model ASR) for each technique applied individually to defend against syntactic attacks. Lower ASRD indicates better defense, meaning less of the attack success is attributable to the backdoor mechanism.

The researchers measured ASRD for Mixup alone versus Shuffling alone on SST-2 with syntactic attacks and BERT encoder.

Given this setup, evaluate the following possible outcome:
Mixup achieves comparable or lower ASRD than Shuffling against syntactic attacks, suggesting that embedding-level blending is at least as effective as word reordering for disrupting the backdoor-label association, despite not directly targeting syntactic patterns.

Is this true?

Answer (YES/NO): YES